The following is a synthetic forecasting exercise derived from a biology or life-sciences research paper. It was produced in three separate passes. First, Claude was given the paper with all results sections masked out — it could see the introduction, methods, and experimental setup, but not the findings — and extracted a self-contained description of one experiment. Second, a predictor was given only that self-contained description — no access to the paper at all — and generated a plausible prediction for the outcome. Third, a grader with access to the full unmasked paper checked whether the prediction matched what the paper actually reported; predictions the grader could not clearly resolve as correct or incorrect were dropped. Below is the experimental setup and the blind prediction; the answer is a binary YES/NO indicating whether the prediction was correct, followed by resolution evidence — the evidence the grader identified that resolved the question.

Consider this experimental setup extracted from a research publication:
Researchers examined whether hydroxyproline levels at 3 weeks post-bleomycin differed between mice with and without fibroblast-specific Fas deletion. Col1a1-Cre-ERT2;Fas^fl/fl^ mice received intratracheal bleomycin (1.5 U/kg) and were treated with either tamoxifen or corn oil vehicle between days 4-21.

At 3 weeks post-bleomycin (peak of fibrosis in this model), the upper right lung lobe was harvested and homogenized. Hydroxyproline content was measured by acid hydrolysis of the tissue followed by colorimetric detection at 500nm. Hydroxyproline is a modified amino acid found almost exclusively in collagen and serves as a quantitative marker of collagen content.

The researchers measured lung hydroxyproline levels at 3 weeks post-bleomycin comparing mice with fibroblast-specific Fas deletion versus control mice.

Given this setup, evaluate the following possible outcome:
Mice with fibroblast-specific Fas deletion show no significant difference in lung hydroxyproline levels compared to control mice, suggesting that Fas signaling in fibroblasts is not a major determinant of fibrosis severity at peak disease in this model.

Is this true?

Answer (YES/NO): YES